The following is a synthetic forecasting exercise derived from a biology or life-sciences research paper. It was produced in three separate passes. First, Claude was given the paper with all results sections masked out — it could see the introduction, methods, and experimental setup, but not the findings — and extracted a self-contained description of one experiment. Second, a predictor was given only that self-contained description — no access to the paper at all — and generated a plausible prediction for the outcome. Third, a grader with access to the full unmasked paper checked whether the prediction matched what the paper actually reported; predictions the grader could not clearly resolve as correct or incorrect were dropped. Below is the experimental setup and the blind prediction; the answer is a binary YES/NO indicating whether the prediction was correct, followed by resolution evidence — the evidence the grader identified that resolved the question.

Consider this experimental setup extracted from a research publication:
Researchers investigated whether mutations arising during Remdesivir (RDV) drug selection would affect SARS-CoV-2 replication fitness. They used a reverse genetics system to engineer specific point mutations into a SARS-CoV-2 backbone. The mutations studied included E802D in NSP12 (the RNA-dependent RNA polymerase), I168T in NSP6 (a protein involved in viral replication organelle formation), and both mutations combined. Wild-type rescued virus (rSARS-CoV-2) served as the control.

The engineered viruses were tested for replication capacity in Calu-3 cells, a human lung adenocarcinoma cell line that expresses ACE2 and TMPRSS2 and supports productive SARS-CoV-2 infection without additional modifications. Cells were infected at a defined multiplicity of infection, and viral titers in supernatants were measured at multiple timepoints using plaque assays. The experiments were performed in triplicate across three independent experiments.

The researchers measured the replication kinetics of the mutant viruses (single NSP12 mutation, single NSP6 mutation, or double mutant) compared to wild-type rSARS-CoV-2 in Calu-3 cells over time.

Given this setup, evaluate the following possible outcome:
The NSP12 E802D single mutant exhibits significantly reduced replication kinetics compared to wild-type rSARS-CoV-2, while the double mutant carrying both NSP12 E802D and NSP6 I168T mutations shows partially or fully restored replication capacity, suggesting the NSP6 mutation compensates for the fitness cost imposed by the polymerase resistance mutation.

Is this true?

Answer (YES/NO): NO